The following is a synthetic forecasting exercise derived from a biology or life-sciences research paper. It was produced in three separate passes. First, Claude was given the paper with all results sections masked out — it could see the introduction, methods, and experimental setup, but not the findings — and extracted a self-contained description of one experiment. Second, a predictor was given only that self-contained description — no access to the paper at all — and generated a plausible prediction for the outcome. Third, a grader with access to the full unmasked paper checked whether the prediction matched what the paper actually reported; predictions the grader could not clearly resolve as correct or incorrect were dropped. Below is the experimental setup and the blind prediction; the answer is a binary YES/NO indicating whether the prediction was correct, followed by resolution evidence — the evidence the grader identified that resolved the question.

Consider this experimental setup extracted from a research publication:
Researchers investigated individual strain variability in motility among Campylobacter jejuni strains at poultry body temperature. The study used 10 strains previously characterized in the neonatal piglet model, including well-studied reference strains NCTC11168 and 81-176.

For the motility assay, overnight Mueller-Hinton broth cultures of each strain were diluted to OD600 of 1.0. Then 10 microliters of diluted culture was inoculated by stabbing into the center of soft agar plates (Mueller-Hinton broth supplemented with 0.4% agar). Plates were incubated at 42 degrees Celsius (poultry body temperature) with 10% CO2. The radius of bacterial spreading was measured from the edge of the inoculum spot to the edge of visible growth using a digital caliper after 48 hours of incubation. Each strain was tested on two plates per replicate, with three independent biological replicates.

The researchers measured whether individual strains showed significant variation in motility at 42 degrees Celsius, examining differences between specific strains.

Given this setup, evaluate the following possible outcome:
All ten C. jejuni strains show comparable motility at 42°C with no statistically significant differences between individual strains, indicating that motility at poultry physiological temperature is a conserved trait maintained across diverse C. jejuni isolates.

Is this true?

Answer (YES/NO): NO